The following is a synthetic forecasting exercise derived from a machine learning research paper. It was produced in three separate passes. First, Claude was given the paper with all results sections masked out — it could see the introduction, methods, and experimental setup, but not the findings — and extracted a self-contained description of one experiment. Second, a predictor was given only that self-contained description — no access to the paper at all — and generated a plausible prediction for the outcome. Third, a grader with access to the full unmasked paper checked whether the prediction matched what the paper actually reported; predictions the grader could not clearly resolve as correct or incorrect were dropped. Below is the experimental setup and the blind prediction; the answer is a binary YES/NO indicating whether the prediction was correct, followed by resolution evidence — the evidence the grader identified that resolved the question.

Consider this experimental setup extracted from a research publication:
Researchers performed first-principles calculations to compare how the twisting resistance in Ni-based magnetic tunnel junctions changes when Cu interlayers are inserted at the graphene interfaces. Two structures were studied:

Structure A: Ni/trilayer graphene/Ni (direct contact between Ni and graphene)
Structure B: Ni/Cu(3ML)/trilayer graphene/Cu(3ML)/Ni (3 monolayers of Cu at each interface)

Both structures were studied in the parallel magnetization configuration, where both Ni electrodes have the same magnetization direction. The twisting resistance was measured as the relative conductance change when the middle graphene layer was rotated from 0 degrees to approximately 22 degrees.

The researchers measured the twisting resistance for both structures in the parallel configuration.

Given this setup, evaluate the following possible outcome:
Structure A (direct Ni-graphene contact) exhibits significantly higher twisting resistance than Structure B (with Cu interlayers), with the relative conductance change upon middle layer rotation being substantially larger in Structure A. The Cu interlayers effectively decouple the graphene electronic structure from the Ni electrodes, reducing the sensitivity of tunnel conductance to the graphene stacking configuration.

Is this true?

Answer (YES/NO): NO